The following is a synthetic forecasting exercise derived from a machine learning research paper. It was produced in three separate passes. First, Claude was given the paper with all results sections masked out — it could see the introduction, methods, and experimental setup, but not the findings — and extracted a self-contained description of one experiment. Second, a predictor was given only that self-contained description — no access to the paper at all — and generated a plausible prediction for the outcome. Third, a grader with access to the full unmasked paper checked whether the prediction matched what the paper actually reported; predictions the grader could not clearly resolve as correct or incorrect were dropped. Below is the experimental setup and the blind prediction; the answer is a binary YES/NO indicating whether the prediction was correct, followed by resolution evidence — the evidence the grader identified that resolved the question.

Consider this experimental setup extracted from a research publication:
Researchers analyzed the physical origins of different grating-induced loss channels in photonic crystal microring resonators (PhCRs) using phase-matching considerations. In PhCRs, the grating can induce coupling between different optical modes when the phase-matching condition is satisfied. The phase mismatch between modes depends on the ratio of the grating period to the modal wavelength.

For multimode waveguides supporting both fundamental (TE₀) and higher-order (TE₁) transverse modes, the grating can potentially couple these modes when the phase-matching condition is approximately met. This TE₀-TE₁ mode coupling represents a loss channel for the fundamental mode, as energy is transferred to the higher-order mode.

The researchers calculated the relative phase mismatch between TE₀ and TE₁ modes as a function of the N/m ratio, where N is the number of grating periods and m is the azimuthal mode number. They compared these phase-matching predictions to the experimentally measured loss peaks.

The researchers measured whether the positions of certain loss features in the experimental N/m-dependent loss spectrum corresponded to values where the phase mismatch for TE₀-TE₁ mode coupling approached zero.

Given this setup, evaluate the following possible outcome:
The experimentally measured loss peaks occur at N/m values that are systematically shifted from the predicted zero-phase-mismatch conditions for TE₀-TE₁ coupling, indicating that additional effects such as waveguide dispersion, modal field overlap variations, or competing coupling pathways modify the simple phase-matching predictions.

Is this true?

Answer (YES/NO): NO